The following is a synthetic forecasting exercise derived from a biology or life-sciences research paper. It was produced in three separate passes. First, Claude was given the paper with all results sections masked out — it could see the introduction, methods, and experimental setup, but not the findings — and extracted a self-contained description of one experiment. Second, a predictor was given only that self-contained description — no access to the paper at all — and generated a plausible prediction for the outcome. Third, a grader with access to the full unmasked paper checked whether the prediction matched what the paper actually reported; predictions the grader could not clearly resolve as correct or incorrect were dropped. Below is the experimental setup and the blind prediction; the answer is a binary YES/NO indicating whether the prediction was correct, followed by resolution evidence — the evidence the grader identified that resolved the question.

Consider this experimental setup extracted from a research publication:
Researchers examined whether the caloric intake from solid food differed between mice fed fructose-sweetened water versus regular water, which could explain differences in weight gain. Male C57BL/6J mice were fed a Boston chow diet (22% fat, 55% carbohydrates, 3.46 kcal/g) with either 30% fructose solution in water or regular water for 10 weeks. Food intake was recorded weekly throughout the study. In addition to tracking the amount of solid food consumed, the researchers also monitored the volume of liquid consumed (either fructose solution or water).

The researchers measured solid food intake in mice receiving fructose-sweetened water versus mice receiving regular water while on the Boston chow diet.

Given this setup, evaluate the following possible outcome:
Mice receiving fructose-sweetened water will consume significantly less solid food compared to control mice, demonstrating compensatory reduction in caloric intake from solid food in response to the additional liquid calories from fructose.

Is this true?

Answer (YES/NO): NO